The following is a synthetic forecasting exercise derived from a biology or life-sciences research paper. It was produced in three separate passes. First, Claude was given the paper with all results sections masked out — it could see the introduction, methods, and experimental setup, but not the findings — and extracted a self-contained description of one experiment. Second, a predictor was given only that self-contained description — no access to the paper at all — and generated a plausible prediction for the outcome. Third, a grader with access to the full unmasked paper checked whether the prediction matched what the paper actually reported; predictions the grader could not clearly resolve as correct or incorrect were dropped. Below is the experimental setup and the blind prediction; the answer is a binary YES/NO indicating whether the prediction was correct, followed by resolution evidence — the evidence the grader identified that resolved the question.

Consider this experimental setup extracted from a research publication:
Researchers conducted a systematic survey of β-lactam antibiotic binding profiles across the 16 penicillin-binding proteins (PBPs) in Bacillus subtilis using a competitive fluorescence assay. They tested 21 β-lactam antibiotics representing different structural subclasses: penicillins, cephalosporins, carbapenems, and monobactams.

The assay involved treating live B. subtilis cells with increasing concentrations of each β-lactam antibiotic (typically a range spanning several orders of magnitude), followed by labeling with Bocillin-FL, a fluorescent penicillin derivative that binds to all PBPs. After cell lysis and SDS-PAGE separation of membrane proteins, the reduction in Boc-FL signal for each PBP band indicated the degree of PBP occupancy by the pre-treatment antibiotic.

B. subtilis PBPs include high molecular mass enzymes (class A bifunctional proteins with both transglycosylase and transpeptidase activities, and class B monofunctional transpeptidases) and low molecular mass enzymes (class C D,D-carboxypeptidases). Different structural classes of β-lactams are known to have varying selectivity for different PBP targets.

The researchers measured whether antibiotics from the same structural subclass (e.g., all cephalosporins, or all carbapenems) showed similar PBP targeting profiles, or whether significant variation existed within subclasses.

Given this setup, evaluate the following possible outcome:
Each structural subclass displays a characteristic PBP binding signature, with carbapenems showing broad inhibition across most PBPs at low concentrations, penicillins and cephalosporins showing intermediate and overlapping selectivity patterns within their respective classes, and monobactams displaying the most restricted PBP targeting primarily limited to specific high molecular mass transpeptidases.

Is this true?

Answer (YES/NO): NO